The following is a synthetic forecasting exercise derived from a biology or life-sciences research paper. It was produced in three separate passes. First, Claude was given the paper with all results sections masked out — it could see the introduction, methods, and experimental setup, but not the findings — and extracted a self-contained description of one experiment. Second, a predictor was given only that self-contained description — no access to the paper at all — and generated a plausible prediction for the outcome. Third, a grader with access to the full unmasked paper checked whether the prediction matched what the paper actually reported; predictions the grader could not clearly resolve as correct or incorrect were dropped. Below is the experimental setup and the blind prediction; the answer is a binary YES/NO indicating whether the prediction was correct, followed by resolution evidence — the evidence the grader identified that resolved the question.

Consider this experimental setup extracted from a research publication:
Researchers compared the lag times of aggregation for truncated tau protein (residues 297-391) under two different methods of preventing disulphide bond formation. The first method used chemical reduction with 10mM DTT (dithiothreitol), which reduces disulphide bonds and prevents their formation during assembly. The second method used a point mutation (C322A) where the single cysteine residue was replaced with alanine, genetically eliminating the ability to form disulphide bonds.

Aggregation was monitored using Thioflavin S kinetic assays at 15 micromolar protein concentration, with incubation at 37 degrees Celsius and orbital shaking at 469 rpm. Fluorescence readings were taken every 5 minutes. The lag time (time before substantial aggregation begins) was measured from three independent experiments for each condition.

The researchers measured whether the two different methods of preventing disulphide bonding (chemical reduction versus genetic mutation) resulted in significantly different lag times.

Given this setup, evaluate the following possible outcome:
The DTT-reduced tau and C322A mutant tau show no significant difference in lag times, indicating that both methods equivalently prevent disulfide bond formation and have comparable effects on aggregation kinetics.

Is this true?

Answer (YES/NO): YES